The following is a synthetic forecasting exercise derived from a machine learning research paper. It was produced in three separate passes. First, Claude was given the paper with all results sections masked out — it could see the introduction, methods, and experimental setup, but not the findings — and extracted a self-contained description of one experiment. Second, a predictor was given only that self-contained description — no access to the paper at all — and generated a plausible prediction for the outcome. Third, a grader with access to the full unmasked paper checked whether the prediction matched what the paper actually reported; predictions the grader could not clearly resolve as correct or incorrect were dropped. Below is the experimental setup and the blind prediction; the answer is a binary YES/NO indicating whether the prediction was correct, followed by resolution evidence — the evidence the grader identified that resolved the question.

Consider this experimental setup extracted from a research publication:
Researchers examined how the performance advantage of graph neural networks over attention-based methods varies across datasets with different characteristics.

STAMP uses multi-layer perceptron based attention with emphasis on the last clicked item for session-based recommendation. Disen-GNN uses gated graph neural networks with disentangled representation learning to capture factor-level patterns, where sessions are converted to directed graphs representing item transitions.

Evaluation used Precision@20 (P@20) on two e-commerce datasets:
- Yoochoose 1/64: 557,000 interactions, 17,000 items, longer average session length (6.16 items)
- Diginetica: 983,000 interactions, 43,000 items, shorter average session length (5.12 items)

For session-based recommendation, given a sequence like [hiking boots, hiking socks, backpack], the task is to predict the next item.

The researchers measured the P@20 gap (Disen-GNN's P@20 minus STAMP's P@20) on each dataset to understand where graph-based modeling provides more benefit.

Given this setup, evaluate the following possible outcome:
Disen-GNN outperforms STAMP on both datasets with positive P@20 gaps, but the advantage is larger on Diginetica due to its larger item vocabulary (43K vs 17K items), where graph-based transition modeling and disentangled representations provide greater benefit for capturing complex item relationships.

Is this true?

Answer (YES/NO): YES